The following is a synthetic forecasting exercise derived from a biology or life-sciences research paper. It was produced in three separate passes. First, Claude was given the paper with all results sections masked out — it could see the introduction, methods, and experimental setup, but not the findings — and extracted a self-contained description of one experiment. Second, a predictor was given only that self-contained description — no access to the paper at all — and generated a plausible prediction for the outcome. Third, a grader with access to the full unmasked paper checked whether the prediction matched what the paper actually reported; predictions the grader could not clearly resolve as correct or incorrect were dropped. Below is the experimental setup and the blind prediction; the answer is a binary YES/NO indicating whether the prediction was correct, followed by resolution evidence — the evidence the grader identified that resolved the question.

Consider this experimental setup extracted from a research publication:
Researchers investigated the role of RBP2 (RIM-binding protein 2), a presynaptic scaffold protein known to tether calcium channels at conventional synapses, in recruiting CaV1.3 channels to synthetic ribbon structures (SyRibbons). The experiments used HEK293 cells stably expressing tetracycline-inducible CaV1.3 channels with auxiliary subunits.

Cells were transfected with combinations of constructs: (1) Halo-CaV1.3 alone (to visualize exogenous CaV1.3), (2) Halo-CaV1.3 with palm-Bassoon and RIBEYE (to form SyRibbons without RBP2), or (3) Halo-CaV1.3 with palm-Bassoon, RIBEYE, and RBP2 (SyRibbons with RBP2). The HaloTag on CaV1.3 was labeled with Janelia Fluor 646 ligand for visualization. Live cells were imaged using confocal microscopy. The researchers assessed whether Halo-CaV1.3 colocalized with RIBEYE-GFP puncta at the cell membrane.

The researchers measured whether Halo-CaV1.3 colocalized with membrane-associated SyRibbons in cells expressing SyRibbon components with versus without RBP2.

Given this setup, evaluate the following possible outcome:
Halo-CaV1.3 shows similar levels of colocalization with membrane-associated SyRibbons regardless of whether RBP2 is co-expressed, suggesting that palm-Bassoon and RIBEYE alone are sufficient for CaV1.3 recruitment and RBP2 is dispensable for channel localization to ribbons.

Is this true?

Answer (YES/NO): NO